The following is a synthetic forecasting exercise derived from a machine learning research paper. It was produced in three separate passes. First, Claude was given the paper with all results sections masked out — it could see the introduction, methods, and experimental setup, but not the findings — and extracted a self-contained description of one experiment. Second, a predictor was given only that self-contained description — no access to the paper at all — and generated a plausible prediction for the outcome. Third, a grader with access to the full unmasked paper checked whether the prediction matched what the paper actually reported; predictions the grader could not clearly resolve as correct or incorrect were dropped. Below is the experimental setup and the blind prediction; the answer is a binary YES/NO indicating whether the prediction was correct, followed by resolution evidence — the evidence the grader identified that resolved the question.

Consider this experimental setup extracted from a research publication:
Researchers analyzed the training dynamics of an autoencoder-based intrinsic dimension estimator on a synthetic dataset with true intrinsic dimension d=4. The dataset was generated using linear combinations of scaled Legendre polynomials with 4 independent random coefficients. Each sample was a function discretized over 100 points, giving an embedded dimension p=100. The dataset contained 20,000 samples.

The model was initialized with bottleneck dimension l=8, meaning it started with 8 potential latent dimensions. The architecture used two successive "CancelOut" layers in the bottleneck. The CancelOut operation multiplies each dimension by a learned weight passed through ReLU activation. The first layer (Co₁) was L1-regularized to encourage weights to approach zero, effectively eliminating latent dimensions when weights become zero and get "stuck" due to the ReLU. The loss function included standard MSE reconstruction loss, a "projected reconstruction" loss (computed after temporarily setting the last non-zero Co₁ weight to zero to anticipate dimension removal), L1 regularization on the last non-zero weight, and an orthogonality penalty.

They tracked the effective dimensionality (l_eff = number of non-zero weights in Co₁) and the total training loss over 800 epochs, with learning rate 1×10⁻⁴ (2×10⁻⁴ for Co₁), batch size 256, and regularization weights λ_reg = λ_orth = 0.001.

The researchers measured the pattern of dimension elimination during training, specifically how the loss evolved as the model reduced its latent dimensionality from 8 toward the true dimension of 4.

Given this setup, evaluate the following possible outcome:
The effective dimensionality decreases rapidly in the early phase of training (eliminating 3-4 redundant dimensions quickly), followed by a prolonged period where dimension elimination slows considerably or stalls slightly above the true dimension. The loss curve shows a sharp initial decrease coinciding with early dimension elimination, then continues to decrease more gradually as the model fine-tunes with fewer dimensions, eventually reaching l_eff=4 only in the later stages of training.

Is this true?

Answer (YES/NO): NO